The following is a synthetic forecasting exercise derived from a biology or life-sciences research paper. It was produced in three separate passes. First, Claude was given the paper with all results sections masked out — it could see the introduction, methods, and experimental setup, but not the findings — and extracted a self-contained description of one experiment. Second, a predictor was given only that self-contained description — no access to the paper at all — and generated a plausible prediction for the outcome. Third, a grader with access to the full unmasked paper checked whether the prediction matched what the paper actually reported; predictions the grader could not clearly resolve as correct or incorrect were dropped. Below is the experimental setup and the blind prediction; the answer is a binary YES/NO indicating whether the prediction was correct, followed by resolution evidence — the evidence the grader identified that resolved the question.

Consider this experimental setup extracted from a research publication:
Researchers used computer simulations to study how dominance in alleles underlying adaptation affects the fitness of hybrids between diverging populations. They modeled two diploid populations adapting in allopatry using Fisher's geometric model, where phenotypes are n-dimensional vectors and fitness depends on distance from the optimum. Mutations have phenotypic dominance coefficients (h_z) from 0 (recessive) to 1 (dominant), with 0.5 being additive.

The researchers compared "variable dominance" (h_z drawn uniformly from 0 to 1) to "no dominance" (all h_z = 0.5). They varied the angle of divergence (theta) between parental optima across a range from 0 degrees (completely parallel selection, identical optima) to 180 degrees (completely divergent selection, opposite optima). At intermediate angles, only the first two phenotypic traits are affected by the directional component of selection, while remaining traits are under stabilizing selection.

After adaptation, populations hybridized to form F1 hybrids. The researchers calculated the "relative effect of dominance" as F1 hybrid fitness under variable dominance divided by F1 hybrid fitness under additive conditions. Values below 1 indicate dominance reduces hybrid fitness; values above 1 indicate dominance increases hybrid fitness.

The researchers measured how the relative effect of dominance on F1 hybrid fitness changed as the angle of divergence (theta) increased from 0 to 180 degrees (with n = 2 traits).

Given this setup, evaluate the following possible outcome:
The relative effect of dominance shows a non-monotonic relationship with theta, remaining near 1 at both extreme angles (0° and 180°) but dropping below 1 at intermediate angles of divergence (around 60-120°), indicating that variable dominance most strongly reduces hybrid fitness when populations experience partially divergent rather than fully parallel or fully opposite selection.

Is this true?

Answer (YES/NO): NO